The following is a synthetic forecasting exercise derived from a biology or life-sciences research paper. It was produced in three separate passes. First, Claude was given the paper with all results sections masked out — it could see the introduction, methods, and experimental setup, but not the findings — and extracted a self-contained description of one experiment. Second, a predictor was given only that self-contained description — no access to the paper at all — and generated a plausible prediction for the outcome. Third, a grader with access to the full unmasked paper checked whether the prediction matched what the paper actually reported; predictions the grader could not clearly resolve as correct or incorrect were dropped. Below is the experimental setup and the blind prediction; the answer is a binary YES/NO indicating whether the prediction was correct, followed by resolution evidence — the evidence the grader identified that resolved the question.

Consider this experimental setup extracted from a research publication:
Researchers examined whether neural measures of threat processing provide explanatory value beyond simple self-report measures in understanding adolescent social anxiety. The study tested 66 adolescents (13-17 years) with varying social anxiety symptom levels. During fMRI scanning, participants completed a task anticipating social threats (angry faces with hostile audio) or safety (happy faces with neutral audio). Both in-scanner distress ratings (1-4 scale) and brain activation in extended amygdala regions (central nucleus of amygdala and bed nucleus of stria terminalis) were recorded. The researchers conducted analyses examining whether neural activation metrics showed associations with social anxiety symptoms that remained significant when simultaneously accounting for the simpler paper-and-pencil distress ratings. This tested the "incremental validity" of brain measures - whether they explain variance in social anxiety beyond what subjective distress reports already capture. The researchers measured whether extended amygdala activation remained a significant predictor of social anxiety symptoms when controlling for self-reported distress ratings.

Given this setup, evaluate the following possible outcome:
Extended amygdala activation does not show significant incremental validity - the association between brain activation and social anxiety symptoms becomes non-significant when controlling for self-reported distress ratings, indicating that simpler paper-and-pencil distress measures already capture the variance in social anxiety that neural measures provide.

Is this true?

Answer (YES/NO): NO